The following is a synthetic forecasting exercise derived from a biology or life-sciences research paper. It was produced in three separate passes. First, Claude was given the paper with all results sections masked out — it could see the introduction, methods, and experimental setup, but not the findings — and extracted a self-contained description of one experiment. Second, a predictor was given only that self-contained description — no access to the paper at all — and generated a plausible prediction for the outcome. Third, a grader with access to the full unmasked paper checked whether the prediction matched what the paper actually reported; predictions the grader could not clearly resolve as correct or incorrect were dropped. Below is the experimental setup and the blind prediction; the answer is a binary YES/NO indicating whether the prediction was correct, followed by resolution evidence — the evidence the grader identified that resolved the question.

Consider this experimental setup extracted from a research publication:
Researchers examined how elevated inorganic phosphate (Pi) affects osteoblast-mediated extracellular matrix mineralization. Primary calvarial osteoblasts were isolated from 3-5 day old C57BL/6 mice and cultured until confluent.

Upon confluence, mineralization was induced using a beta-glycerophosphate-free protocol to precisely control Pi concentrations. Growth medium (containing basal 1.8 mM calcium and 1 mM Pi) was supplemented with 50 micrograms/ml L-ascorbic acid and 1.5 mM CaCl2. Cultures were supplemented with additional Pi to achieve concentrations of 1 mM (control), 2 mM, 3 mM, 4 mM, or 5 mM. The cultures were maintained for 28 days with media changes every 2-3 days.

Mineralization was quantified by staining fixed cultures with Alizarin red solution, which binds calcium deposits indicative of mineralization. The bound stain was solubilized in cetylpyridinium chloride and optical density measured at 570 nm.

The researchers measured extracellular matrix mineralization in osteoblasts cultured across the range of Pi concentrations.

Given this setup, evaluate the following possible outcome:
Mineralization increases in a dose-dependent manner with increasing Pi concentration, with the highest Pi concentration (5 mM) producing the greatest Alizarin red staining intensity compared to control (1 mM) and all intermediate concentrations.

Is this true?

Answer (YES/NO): YES